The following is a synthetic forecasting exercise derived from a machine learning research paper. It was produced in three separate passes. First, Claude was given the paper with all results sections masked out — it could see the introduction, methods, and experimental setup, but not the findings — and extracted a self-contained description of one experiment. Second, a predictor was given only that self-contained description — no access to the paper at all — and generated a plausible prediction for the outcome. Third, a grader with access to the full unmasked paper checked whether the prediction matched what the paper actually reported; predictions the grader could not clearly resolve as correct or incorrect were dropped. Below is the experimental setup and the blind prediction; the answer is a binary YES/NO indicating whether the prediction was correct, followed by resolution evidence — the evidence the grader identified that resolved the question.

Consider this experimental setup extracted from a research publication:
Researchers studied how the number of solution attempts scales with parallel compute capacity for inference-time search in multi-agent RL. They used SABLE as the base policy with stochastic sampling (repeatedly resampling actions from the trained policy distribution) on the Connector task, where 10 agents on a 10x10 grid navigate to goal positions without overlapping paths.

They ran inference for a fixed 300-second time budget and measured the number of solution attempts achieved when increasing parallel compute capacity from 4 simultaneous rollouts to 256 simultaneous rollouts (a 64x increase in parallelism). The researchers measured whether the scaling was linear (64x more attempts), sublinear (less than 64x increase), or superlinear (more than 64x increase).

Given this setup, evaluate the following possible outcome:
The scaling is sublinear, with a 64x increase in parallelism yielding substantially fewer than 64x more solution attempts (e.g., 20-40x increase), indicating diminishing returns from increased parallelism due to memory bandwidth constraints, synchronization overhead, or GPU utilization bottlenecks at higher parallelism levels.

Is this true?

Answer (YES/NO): NO